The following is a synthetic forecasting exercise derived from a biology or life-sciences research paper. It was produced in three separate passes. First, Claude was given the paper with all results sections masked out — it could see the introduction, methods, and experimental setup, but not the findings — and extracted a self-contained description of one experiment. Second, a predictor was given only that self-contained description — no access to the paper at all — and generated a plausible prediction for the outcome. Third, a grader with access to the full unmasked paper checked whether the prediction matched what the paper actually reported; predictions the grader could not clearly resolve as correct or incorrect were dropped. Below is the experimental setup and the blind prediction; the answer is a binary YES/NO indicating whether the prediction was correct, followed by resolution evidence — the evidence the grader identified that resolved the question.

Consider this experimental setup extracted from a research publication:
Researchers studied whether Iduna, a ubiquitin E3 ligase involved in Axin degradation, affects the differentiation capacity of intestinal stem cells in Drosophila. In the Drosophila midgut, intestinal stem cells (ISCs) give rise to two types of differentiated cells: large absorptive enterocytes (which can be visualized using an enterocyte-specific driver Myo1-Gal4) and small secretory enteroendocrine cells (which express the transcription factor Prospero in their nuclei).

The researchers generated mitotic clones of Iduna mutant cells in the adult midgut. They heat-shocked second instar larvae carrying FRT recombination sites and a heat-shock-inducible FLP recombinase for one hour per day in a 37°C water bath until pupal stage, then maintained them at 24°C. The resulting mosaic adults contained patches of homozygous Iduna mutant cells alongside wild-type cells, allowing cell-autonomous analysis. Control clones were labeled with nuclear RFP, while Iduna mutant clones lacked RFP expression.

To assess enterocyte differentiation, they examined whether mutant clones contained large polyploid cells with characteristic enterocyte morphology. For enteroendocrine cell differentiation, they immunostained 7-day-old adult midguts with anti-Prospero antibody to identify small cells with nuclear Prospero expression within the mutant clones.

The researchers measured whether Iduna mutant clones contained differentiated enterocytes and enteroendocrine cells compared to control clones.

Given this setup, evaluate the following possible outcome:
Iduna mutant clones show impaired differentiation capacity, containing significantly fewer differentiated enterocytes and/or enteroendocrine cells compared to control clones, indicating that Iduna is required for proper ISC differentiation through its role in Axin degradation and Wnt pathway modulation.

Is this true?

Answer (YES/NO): NO